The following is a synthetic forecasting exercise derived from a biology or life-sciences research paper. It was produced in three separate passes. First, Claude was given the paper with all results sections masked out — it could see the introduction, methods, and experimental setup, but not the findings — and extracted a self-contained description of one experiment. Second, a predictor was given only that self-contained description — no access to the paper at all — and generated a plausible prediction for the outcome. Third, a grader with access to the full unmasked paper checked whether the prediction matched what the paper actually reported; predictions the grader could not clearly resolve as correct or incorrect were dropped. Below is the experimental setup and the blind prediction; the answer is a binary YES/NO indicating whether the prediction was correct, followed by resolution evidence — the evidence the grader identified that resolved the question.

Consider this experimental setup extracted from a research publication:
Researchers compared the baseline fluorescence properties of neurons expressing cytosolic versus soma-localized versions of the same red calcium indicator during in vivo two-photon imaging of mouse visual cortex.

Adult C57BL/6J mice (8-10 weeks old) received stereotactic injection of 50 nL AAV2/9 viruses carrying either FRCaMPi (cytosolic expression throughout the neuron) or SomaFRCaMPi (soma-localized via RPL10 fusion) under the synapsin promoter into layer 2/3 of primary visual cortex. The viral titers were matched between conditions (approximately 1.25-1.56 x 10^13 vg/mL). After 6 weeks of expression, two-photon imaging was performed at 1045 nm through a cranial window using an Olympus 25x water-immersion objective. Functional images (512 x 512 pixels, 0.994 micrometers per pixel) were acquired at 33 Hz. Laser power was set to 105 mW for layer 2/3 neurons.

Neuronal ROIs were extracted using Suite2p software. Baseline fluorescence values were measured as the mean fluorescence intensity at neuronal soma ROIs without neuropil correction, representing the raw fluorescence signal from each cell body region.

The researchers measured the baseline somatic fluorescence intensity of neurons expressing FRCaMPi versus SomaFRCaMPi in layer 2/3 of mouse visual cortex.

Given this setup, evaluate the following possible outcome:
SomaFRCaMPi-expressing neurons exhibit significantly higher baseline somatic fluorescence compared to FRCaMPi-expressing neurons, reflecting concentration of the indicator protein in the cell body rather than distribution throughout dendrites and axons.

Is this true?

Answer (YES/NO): NO